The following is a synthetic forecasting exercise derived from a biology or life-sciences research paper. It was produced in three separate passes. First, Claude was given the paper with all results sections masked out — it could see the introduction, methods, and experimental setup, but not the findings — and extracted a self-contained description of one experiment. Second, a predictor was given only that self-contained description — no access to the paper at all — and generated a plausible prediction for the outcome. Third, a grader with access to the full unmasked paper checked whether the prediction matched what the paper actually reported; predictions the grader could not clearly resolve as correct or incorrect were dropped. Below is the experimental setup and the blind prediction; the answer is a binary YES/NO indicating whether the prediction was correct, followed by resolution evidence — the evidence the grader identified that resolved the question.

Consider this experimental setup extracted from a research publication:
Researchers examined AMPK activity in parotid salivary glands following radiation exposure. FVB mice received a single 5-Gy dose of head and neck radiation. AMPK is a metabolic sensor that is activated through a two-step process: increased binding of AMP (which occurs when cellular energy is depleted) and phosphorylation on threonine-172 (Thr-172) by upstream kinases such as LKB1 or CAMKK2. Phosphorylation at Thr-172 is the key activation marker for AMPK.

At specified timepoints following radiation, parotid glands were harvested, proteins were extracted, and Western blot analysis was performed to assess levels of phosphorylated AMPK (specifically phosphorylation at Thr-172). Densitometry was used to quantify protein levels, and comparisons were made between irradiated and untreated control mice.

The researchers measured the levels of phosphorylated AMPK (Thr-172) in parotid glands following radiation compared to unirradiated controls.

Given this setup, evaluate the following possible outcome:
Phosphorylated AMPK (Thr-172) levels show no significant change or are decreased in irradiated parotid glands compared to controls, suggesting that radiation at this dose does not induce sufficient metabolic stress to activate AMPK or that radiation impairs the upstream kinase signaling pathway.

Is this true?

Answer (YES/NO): YES